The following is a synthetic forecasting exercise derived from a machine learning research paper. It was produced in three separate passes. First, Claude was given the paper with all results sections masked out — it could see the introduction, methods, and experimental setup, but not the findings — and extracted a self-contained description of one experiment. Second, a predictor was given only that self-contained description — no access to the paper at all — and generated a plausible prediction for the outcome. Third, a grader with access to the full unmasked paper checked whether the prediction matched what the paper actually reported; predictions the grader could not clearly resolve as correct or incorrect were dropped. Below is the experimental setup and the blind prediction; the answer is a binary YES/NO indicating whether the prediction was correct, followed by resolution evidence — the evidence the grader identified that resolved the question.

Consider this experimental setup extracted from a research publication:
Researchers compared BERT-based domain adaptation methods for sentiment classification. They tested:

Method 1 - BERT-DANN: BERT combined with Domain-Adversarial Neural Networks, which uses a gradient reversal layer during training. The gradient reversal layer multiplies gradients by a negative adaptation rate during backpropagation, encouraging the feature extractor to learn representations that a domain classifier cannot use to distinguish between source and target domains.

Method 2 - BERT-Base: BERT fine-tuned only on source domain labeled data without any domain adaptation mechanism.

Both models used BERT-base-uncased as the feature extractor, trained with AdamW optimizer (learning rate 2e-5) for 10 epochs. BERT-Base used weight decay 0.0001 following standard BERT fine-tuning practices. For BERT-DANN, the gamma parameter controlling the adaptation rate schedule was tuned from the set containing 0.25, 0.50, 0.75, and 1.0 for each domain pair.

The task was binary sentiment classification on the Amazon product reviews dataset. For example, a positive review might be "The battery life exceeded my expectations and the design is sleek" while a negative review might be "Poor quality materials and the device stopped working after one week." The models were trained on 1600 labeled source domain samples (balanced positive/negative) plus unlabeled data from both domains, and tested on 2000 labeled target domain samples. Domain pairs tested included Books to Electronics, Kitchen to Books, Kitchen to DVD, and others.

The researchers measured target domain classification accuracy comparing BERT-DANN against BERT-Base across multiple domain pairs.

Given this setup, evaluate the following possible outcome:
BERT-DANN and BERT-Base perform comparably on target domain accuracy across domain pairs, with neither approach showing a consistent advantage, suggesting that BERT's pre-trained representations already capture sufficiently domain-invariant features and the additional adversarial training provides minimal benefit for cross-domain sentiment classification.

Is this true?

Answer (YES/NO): NO